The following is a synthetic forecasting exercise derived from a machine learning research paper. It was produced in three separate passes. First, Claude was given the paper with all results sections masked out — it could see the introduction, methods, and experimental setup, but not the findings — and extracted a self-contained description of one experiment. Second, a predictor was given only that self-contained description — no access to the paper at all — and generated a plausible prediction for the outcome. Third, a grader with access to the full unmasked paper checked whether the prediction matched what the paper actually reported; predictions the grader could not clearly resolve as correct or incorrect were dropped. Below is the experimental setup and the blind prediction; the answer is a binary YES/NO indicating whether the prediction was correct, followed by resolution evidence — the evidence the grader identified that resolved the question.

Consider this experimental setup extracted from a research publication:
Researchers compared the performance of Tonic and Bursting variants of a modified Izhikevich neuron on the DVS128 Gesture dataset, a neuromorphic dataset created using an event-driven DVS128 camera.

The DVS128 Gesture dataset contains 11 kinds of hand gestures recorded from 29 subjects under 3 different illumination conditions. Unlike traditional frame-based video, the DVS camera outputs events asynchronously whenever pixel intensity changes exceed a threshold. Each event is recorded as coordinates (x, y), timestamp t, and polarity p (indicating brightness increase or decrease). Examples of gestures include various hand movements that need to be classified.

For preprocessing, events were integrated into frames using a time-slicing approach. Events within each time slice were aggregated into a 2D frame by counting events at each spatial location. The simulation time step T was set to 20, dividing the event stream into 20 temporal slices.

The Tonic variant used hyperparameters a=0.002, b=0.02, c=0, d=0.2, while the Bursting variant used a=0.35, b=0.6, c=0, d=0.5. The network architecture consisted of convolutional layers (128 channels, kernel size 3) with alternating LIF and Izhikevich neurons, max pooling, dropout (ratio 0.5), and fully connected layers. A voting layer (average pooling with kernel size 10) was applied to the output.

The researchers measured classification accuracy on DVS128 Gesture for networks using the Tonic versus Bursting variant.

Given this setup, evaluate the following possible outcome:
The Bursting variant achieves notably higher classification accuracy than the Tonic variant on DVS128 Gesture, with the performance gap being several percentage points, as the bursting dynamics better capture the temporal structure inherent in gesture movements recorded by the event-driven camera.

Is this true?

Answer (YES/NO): NO